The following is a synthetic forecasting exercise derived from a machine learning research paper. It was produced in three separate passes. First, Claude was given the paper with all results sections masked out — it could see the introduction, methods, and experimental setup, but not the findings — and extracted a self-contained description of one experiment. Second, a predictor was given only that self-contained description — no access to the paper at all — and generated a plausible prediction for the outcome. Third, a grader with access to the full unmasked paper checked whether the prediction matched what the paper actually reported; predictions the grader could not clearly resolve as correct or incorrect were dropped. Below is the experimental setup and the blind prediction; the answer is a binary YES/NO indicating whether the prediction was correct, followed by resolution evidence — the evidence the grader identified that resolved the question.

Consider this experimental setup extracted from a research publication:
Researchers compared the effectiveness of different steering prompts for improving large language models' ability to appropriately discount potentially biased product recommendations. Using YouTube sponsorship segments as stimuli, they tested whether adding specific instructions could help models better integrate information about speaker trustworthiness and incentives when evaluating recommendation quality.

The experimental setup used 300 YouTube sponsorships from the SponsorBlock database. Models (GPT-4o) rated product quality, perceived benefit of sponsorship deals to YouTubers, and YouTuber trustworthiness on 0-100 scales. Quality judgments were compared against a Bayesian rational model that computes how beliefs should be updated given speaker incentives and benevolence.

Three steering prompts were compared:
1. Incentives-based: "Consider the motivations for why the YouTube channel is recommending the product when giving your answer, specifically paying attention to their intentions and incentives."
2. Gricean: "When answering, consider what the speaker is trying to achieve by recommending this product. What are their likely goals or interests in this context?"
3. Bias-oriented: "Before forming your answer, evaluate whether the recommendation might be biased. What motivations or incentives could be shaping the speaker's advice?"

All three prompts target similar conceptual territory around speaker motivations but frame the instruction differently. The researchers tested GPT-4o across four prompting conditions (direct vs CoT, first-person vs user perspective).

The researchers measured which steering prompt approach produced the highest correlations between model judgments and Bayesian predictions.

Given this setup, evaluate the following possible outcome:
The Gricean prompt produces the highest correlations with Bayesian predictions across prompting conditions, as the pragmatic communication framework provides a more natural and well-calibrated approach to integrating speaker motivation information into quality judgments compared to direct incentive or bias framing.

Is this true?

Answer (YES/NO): NO